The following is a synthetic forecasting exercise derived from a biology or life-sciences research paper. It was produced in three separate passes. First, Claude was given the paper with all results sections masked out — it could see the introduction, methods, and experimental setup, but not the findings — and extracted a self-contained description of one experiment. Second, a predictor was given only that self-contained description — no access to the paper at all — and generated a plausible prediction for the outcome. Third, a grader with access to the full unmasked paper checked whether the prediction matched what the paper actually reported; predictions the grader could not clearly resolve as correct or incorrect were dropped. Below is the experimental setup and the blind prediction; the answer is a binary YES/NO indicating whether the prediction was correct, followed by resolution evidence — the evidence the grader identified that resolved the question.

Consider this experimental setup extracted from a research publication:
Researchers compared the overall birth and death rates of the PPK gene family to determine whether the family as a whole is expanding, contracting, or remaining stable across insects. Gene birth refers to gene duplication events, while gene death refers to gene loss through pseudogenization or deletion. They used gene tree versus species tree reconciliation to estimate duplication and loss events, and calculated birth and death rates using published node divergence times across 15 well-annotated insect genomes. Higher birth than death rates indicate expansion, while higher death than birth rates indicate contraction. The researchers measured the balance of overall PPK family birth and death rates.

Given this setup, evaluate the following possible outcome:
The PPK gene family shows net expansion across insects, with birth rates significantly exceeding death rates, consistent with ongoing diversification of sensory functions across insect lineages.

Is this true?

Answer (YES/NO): YES